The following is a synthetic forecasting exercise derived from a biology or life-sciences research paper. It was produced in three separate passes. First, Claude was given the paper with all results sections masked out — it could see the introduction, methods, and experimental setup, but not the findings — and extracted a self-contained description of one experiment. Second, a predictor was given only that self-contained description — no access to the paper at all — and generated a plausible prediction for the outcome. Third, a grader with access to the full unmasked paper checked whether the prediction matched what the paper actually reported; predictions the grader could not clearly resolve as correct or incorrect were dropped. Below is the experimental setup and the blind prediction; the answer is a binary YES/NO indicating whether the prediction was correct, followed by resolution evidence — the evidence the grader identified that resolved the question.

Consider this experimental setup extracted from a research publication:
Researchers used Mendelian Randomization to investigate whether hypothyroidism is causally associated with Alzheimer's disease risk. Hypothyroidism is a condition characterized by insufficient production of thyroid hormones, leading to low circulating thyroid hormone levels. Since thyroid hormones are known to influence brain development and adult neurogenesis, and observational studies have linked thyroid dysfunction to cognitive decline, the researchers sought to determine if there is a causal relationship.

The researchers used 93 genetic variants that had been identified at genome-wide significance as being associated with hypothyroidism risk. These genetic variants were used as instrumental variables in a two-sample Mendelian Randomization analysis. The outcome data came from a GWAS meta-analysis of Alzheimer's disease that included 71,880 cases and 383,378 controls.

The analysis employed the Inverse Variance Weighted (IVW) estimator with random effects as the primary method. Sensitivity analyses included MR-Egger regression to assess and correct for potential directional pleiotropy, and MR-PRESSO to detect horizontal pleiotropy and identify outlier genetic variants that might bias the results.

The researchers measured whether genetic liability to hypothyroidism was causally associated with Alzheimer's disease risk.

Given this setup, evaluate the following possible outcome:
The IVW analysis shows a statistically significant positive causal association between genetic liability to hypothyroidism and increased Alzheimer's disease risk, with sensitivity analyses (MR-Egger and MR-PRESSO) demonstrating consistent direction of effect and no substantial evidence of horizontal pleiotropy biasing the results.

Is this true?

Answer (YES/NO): NO